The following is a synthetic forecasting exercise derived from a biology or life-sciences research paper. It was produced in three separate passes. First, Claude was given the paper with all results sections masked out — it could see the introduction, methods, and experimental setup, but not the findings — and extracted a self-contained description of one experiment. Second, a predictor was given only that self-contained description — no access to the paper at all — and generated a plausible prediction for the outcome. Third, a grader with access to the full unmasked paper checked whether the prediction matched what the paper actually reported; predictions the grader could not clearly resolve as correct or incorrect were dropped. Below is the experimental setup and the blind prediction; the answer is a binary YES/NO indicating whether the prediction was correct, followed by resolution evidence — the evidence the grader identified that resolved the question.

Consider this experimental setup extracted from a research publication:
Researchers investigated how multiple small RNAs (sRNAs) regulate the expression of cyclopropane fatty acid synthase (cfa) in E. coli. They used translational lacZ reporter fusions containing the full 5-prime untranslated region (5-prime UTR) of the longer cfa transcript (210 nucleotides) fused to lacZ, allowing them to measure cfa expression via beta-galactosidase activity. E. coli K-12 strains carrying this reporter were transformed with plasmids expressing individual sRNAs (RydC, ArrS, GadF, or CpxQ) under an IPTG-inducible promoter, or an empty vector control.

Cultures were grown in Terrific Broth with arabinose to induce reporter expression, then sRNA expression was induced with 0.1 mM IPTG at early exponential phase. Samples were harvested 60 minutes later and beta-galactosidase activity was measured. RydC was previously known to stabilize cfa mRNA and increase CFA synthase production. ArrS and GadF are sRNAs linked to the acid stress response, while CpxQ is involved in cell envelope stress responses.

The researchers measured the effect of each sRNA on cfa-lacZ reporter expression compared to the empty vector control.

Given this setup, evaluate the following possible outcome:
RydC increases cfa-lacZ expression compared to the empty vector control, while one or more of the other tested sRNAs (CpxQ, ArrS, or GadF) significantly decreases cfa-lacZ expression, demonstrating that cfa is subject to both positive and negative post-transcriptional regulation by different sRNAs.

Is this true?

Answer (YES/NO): YES